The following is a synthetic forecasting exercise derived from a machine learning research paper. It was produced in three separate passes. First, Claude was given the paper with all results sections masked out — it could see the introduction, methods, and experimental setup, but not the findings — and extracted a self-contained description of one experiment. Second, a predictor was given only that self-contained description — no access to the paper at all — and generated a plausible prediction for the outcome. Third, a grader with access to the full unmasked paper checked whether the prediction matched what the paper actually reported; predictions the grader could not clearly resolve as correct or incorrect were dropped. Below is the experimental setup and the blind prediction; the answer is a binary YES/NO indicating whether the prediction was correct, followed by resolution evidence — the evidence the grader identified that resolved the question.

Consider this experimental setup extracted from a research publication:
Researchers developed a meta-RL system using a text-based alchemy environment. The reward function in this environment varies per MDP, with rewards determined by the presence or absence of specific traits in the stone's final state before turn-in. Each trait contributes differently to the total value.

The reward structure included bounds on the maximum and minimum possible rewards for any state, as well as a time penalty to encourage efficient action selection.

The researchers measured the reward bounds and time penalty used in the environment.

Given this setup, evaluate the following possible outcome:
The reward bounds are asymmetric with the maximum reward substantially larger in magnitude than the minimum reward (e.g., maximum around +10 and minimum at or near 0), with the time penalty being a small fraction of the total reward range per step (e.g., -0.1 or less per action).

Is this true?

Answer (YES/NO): NO